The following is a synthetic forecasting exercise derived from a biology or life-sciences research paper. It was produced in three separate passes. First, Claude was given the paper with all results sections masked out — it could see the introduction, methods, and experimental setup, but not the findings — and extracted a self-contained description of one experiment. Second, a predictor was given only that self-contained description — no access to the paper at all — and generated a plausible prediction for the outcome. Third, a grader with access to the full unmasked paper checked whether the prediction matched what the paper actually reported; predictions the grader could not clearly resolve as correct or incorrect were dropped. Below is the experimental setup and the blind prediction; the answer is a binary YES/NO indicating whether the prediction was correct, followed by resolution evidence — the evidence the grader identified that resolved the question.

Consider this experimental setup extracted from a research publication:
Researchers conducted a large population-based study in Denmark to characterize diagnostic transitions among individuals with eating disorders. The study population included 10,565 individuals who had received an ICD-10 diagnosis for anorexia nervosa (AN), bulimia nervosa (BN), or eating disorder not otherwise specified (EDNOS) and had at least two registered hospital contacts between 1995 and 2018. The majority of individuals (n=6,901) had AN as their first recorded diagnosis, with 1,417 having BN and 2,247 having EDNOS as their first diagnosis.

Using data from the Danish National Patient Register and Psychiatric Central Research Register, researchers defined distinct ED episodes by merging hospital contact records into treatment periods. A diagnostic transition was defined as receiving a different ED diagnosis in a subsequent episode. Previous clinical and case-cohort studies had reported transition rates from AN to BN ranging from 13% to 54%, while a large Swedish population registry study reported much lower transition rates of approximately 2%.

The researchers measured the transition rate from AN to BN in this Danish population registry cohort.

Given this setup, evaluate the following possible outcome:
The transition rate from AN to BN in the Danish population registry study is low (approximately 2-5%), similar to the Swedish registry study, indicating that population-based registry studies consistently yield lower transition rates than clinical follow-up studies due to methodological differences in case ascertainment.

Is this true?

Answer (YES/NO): NO